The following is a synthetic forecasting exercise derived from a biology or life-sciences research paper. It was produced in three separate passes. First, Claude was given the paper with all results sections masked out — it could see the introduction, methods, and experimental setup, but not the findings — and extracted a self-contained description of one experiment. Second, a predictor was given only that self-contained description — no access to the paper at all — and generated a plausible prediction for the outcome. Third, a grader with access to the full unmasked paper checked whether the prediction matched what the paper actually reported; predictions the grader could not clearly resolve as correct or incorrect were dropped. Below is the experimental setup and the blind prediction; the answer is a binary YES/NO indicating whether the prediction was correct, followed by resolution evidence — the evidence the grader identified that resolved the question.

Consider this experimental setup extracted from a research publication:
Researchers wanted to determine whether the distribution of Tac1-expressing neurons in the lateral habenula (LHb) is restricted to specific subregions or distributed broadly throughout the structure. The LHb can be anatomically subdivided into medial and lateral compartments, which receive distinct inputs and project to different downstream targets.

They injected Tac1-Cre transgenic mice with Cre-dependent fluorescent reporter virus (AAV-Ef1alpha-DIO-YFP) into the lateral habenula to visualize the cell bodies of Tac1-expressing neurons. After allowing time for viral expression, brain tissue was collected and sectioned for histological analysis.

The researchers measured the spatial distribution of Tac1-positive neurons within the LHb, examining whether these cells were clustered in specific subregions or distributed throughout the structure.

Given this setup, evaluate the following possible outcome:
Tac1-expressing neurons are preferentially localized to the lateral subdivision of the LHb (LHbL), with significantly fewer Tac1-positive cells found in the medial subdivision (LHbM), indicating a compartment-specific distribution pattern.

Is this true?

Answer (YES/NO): NO